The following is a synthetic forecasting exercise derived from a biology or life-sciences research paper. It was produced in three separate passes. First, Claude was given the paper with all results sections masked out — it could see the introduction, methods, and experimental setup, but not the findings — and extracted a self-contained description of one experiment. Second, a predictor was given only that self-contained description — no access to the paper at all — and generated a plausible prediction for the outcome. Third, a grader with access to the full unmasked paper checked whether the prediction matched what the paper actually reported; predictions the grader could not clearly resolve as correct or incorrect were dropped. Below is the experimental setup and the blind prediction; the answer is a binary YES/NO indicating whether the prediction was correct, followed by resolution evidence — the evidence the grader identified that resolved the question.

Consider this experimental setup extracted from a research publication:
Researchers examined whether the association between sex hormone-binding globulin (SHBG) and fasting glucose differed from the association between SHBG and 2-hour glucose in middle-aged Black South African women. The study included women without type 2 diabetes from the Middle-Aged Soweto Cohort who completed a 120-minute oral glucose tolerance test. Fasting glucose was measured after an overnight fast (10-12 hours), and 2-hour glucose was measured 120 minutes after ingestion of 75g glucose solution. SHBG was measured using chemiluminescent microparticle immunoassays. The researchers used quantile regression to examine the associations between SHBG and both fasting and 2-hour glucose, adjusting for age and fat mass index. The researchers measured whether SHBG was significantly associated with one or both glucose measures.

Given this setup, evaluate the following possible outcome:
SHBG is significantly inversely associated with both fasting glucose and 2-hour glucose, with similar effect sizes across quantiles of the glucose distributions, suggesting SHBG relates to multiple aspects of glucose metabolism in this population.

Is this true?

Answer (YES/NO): NO